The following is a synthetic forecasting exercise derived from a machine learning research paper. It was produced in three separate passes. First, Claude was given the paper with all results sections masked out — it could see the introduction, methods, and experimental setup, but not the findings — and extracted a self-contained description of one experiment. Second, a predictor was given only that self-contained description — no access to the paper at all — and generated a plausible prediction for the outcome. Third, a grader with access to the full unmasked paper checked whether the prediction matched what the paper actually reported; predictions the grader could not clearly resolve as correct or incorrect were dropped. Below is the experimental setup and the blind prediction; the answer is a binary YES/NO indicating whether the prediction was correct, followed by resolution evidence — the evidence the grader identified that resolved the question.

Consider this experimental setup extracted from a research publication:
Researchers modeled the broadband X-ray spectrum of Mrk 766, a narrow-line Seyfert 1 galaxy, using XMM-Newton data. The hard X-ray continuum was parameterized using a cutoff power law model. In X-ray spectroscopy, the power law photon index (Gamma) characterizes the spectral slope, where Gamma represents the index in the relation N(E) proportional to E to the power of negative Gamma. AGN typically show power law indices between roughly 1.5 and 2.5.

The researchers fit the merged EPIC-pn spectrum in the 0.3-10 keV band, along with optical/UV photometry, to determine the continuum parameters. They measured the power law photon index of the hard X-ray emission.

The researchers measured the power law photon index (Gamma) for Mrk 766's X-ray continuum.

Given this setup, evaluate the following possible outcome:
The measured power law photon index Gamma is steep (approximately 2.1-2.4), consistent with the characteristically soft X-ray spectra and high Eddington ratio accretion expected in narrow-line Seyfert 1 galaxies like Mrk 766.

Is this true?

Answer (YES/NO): NO